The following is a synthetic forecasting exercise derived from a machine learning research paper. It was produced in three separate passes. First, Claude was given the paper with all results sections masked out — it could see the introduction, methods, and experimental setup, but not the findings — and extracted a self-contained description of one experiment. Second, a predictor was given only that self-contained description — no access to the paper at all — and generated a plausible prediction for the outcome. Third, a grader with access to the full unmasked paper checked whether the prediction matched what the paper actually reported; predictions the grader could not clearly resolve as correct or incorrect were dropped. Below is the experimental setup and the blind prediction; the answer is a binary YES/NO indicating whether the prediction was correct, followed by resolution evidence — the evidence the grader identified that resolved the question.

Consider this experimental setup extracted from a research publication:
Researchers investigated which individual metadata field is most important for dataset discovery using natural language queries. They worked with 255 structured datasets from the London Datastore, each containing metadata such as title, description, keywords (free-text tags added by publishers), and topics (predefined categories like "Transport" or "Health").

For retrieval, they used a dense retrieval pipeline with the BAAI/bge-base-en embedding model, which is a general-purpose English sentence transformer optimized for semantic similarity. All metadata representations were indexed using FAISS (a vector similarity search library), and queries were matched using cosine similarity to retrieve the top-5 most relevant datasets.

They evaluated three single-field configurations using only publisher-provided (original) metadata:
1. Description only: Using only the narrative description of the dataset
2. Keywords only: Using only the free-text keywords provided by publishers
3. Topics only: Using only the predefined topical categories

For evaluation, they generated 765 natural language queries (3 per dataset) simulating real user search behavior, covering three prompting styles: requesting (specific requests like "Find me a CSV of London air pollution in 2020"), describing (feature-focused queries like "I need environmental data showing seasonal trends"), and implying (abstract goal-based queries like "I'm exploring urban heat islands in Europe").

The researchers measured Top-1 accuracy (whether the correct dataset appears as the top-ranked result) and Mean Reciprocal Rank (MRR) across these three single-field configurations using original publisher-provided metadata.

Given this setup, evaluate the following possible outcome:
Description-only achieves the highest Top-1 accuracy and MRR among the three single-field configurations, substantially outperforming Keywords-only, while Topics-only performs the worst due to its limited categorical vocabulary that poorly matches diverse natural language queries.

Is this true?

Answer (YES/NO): YES